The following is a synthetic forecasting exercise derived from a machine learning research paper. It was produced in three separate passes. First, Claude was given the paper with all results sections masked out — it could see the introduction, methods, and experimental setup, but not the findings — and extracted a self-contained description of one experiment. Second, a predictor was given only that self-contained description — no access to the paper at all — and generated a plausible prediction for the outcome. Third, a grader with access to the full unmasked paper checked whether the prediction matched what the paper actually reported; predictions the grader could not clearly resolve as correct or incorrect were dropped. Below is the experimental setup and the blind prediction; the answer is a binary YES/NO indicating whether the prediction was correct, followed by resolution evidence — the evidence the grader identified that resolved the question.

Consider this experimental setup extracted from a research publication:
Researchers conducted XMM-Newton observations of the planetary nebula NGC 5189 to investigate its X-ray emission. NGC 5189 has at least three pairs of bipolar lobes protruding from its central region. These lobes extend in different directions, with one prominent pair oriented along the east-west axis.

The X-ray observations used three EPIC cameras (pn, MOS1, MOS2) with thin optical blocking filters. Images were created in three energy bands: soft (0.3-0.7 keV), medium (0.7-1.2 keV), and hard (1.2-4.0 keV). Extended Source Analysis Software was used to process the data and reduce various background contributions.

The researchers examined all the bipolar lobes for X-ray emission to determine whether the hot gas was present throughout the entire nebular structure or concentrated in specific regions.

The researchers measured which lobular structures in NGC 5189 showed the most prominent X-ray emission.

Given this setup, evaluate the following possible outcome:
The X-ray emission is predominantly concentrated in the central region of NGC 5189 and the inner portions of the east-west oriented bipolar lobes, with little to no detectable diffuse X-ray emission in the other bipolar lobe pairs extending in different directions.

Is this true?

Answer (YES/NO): NO